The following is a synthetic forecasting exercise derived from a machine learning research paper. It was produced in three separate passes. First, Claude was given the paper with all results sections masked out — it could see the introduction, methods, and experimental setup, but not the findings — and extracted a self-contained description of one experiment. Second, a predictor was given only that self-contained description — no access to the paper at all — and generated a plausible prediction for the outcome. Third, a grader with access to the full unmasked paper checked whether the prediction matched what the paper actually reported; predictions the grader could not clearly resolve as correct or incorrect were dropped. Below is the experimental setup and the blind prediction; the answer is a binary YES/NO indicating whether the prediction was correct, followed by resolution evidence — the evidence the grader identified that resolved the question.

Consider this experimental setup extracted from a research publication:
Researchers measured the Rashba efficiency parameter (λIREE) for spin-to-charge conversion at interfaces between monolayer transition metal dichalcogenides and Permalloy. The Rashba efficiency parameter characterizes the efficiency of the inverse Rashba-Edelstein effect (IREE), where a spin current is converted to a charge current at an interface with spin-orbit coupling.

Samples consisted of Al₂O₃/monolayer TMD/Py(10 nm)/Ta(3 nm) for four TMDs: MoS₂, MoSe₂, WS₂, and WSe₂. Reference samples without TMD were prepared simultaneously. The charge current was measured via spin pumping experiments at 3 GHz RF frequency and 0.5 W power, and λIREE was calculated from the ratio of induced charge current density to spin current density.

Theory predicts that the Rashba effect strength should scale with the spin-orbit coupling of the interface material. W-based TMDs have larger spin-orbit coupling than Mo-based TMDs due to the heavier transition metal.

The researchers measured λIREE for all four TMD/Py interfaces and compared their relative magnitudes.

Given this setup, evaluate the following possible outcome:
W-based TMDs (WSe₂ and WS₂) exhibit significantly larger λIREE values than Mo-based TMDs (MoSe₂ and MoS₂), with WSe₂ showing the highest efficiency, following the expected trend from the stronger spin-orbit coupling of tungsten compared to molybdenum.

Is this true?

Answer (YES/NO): YES